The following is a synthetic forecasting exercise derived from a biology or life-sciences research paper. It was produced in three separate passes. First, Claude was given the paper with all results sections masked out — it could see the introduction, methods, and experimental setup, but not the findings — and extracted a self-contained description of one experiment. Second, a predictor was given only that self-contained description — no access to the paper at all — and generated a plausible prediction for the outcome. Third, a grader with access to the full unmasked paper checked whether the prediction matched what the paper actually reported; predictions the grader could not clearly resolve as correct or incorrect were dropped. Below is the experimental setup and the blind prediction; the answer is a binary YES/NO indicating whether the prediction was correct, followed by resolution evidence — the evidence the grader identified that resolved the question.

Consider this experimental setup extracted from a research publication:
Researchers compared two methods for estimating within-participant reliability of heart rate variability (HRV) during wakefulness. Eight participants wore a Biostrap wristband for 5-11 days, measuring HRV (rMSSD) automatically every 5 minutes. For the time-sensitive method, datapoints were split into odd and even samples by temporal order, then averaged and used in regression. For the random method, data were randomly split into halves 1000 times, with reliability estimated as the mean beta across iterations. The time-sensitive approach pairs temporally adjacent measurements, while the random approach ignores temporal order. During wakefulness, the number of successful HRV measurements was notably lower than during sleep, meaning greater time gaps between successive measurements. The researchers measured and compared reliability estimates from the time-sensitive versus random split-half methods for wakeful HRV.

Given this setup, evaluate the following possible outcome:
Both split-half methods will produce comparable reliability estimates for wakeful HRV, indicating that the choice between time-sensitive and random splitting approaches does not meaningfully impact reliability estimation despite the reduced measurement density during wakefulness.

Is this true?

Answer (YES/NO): NO